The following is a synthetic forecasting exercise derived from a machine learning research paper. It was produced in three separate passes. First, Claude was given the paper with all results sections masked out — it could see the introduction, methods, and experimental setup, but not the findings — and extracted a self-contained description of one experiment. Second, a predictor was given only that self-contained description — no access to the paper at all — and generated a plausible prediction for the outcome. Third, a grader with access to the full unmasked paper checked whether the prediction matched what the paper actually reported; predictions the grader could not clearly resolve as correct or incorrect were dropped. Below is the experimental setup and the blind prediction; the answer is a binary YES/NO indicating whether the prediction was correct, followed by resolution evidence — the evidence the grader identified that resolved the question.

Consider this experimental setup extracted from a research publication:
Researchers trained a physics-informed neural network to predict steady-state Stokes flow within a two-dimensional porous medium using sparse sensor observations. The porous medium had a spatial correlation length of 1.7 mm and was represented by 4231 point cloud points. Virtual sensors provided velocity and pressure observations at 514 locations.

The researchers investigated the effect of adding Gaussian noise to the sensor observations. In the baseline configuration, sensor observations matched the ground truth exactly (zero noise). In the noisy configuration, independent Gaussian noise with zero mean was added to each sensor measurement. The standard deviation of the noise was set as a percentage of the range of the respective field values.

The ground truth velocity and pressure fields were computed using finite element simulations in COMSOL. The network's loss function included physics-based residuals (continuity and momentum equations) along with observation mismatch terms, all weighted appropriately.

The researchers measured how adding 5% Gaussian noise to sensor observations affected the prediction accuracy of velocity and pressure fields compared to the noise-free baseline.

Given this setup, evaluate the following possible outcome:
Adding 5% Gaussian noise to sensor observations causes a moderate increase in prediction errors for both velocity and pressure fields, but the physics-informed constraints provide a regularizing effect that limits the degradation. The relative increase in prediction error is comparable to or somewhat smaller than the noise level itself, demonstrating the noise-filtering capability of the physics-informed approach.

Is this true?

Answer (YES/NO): NO